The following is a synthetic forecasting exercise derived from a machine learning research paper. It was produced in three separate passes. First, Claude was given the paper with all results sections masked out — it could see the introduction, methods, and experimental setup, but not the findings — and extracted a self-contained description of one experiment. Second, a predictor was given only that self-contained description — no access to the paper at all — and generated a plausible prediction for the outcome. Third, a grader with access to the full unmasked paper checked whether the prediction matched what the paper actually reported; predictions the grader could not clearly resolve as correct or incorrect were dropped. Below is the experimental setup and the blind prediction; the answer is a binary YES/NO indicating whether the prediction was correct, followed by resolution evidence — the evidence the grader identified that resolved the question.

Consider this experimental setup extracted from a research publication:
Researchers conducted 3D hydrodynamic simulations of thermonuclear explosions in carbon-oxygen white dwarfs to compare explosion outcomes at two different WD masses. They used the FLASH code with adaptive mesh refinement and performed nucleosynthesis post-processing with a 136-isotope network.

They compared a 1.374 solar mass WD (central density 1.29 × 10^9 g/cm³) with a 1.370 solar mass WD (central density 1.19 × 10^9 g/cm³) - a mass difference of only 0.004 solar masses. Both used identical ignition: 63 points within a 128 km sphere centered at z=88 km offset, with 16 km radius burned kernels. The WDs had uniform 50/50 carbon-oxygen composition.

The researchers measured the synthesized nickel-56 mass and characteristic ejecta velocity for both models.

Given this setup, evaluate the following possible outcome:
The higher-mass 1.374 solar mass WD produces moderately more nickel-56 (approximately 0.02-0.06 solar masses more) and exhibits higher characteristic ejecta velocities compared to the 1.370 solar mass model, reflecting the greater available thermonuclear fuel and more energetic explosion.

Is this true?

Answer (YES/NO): NO